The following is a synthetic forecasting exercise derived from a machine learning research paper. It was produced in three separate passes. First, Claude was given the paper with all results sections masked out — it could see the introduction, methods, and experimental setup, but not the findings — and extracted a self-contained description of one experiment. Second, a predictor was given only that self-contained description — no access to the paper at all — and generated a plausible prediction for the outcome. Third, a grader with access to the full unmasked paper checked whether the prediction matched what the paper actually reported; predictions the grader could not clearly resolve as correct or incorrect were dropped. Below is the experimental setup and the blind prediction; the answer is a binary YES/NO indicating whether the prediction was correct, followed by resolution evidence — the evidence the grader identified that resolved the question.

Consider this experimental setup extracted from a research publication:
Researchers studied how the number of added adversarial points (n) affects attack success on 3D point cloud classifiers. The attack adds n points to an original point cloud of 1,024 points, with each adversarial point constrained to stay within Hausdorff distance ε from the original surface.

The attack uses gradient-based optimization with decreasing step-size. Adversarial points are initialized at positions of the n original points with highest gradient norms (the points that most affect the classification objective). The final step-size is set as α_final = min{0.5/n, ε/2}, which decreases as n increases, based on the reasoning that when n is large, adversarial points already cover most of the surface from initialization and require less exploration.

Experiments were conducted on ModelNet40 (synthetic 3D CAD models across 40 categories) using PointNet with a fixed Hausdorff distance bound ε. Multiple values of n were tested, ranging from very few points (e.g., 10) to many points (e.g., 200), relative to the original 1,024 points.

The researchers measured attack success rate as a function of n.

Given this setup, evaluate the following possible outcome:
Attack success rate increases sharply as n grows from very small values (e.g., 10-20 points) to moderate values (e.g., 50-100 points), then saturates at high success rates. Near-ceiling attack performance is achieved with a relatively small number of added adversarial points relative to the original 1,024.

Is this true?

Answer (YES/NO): NO